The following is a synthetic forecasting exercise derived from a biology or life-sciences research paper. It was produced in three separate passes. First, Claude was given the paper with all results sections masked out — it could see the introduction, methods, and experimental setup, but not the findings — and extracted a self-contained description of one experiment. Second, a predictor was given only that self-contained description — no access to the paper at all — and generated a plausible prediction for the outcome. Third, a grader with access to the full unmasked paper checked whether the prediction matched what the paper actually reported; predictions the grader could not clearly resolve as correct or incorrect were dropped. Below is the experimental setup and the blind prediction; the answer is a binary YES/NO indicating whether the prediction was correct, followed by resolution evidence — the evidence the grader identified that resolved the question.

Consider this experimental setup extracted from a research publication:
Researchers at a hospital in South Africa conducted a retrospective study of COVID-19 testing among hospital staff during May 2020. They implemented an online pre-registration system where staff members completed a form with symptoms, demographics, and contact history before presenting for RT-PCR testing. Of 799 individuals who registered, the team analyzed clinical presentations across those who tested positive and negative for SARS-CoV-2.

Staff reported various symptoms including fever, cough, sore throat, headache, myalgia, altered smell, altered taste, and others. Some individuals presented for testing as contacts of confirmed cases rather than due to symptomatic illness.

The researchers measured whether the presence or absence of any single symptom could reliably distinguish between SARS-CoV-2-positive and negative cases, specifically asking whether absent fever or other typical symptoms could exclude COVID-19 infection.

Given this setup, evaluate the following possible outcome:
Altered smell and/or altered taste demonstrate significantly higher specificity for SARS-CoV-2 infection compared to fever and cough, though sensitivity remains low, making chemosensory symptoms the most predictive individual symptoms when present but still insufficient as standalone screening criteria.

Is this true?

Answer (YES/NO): NO